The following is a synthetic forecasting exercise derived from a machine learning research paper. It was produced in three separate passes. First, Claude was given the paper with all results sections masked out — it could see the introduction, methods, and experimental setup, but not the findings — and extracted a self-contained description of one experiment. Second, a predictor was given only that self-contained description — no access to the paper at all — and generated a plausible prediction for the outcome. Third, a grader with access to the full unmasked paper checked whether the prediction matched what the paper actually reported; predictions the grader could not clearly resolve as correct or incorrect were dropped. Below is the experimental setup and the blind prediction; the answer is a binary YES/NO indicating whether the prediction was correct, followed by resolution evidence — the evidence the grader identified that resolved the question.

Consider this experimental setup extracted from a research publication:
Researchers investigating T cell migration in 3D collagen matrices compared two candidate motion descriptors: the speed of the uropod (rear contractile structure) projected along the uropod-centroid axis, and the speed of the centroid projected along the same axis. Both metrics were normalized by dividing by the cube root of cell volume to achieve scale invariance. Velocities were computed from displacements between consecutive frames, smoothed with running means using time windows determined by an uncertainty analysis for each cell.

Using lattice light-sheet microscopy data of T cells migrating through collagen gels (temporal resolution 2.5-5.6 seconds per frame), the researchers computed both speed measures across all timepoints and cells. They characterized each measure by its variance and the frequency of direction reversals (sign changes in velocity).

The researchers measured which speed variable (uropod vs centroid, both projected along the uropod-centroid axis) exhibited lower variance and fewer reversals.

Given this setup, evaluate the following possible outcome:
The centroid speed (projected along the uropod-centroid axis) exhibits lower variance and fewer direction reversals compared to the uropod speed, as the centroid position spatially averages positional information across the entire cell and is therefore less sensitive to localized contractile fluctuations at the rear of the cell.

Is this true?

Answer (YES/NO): NO